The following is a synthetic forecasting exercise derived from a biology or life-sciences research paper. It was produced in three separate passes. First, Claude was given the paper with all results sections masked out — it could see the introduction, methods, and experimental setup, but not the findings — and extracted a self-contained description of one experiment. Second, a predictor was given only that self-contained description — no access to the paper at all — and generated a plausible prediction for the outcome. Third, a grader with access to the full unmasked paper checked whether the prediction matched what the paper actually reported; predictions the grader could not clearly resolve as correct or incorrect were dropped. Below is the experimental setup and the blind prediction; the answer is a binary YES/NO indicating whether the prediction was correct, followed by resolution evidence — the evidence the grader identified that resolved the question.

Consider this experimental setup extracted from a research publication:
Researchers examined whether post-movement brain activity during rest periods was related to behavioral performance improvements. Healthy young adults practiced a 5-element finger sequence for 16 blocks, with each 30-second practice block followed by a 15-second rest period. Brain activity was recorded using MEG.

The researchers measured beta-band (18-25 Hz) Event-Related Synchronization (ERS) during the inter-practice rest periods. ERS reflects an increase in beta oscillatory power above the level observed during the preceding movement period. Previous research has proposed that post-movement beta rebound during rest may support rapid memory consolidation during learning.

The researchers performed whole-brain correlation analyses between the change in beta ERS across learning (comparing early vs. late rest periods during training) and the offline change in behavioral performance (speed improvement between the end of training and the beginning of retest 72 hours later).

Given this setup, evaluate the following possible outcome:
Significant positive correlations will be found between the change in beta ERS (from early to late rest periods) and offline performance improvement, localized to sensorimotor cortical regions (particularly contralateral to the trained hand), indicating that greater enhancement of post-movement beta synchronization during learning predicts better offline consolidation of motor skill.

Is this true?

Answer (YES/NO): NO